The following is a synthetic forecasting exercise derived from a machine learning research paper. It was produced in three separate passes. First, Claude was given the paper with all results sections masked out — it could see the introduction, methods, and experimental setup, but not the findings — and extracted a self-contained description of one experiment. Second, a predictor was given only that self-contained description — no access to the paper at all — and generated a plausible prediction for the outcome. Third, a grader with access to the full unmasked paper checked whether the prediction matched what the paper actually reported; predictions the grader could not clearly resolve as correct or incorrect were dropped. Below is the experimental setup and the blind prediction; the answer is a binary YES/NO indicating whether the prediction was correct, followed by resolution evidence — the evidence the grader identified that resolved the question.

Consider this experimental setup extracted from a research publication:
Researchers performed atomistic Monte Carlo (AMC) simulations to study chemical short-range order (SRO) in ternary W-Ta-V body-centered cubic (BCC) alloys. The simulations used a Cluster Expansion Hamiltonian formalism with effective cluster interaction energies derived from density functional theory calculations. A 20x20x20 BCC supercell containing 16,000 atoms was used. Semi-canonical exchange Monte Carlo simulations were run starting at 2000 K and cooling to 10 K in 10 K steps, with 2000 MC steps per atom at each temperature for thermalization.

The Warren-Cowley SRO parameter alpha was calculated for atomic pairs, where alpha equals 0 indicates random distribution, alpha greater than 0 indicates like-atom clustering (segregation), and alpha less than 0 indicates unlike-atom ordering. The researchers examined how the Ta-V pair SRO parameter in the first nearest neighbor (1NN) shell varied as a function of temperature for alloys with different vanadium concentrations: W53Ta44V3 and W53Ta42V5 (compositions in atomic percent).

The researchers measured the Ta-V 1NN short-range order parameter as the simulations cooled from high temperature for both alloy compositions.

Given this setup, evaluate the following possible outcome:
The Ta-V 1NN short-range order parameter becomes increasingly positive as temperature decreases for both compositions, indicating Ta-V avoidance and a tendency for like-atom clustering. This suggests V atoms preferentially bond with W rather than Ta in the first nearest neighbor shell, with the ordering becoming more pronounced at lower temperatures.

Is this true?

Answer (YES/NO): NO